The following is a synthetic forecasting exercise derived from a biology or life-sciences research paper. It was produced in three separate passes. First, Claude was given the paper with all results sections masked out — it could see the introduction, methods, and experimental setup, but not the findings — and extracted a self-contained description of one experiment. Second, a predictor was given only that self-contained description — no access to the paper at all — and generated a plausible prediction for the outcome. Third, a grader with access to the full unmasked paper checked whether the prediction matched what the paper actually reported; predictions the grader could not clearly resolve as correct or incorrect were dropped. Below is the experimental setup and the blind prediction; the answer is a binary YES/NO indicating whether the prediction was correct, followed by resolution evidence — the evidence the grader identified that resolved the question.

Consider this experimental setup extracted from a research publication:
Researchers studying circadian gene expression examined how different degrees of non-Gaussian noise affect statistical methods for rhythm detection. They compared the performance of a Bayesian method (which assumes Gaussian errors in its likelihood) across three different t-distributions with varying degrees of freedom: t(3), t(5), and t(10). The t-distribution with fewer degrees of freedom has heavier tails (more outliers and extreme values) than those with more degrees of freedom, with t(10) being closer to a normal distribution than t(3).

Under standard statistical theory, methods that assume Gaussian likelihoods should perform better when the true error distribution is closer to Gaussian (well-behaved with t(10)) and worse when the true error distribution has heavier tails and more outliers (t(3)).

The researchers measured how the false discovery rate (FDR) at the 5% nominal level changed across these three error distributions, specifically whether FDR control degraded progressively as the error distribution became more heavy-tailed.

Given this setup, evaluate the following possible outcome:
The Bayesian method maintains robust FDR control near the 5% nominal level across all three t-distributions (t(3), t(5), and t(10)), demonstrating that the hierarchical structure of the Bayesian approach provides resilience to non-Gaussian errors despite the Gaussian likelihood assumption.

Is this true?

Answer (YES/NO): YES